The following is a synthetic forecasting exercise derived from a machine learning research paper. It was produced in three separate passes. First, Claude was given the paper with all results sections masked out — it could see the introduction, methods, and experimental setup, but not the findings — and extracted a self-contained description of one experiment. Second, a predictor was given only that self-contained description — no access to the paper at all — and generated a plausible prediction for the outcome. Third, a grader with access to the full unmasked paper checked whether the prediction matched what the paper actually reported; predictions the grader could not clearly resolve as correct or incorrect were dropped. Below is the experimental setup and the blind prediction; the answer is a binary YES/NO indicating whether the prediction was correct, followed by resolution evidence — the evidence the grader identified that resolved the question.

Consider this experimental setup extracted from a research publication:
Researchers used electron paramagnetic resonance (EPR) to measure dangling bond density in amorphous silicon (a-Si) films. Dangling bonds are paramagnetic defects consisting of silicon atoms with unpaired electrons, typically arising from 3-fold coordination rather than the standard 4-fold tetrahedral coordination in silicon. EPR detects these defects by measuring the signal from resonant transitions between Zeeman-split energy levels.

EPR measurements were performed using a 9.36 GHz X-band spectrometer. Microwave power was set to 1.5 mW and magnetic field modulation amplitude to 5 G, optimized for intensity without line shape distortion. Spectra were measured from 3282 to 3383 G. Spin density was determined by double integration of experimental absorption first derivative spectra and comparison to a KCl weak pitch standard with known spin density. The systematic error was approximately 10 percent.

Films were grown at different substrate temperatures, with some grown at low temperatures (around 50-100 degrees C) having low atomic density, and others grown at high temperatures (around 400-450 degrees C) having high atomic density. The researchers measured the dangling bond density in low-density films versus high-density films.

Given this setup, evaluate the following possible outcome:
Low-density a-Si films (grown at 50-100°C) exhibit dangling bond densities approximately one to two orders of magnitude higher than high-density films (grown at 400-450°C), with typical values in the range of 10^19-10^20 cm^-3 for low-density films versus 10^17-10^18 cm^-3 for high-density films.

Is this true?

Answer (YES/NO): NO